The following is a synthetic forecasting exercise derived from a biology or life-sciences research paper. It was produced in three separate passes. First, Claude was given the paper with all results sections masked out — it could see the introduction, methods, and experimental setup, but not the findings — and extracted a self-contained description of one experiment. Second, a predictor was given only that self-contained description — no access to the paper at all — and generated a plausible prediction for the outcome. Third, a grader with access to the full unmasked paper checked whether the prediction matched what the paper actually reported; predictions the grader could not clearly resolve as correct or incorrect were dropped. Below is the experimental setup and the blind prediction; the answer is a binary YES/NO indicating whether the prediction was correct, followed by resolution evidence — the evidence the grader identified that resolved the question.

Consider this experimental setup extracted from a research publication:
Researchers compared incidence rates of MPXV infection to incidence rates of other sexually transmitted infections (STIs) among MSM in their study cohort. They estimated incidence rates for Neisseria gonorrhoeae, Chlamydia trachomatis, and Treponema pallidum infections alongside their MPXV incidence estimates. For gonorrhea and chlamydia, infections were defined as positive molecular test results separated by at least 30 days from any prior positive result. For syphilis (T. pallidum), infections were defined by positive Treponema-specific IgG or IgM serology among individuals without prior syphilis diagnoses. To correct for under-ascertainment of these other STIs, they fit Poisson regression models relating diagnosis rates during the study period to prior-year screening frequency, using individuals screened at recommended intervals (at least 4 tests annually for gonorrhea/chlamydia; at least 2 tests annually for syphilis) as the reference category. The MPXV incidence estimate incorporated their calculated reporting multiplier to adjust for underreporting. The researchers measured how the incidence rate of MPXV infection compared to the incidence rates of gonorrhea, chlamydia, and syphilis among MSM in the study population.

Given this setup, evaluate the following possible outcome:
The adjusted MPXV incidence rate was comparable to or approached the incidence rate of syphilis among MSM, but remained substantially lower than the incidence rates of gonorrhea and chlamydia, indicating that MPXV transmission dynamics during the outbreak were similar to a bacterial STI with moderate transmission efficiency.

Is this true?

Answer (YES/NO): NO